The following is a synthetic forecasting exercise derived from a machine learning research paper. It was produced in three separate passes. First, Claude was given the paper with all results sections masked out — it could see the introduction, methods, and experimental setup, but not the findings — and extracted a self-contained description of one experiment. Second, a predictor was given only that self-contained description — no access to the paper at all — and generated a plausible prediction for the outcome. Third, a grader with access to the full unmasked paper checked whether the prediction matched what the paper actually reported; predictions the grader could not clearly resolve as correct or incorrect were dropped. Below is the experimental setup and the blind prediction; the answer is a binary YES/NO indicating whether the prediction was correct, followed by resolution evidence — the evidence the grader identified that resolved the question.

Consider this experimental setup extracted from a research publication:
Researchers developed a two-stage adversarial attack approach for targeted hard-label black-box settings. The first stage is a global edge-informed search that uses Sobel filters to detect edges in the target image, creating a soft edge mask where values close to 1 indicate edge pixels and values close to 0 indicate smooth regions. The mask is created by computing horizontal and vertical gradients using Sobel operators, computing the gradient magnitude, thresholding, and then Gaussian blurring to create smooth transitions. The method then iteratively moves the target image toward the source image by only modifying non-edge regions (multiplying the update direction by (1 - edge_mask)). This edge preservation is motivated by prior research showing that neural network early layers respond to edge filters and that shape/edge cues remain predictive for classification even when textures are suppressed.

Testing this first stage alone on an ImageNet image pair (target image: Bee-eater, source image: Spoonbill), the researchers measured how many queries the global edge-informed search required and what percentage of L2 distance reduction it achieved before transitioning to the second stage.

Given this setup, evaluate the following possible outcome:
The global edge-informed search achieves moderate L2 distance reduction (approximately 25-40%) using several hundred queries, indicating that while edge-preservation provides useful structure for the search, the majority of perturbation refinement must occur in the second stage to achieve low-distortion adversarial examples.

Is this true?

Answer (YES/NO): NO